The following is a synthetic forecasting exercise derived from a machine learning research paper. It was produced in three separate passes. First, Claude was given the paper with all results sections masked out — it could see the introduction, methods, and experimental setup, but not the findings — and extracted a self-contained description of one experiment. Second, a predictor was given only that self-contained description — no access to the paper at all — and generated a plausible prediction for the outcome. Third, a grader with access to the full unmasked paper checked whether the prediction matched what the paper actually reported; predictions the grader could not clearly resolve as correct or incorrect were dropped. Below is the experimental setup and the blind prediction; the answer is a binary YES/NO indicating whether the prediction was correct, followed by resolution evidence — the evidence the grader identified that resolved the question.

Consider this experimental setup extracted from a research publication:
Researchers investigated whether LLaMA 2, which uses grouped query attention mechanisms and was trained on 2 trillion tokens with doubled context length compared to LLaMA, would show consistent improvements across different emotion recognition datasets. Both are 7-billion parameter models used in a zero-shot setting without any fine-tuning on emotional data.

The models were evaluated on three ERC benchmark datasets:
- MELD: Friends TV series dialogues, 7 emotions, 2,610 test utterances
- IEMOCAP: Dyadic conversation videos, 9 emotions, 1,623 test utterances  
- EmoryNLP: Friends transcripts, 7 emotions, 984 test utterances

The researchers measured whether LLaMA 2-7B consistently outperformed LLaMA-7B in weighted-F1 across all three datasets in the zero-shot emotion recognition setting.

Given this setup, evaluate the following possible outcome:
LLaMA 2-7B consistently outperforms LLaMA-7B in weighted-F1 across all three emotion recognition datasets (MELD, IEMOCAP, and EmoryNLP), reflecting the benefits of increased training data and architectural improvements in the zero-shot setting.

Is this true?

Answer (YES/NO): NO